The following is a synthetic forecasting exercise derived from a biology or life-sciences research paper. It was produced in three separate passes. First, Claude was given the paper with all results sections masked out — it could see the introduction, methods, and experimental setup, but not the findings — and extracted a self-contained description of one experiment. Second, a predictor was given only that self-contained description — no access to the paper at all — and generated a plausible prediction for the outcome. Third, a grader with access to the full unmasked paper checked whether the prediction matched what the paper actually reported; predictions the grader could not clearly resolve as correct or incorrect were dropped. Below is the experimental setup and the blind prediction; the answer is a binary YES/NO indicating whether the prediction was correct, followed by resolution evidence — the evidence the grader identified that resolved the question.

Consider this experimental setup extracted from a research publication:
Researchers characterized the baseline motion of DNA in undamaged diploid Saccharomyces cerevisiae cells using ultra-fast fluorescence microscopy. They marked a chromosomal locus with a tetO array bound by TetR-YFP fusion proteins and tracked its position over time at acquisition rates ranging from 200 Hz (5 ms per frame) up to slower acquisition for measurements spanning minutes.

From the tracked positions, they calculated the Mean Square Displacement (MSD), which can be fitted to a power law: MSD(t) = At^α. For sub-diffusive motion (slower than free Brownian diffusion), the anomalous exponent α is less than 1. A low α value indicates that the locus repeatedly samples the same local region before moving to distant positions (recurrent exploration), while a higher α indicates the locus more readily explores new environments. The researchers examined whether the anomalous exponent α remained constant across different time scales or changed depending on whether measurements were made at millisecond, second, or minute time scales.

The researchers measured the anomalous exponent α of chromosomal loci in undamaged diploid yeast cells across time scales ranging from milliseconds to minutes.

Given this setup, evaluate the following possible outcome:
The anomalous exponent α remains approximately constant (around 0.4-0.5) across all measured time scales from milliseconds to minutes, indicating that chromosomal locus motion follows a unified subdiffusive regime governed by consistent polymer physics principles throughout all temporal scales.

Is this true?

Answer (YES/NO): YES